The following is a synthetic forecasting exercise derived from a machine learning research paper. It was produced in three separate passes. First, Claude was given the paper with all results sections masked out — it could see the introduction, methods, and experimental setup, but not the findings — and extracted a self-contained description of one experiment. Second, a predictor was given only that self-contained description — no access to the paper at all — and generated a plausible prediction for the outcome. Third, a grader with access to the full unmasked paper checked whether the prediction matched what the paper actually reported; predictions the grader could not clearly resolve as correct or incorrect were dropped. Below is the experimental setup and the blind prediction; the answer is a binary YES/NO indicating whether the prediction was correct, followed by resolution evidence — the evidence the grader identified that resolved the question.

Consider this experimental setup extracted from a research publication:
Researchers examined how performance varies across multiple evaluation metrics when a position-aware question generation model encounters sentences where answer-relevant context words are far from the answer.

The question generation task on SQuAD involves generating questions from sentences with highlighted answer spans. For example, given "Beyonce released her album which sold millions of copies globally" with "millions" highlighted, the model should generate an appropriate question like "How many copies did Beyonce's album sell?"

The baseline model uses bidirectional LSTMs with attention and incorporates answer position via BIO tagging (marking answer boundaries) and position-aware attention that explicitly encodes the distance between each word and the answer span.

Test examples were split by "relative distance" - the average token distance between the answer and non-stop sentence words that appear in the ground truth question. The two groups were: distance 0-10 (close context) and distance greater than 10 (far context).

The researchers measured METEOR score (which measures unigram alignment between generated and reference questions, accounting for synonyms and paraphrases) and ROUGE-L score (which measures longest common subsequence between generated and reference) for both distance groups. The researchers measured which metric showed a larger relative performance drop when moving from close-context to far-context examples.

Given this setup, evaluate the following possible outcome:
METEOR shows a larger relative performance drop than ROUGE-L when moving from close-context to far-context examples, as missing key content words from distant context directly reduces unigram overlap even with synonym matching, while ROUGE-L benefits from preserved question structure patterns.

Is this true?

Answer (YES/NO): YES